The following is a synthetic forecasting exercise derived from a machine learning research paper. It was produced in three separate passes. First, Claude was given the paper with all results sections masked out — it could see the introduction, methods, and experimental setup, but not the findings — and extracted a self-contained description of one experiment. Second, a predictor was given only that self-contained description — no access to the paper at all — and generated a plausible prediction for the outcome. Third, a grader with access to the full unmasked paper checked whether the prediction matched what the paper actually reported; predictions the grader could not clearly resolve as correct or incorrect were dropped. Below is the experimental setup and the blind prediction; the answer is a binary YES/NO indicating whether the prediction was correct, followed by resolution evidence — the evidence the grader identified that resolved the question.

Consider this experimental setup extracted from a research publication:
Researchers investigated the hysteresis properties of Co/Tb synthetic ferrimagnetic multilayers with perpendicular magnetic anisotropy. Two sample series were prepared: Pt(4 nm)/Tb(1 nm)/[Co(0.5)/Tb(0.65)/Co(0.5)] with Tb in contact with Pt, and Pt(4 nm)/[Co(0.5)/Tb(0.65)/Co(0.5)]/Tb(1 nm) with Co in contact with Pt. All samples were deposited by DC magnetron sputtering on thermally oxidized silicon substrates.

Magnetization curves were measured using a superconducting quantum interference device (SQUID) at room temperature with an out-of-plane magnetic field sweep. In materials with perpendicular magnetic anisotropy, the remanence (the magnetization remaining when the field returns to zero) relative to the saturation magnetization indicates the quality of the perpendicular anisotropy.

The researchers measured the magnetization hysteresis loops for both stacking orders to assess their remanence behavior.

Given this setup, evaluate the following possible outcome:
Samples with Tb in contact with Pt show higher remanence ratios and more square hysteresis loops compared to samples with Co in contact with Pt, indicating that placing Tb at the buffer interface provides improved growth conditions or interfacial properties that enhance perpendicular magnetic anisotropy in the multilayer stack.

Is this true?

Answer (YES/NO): NO